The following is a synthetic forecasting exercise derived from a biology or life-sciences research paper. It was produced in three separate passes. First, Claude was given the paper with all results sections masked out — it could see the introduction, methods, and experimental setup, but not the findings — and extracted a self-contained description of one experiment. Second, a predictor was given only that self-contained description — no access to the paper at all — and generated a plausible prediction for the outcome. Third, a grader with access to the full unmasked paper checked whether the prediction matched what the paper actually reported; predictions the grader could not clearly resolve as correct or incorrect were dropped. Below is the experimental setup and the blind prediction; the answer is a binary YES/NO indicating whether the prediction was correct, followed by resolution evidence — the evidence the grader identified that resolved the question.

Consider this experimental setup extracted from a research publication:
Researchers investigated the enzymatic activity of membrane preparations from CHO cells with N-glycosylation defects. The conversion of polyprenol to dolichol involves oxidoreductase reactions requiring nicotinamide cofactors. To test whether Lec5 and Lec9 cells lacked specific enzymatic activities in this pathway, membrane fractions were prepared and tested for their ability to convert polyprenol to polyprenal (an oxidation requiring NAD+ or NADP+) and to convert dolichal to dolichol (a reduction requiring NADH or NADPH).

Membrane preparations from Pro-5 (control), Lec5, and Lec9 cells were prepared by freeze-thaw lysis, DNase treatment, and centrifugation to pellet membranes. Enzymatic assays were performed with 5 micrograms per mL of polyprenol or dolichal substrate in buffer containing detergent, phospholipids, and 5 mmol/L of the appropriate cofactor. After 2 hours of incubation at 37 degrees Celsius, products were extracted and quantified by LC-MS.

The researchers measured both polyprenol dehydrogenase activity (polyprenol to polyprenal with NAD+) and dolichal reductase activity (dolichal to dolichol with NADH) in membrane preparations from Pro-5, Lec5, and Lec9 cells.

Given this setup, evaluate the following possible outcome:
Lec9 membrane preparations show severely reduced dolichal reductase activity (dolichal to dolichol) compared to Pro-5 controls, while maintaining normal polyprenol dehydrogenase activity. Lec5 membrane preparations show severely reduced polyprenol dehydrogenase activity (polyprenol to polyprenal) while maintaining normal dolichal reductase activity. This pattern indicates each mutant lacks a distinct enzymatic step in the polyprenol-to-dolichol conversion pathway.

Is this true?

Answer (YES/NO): NO